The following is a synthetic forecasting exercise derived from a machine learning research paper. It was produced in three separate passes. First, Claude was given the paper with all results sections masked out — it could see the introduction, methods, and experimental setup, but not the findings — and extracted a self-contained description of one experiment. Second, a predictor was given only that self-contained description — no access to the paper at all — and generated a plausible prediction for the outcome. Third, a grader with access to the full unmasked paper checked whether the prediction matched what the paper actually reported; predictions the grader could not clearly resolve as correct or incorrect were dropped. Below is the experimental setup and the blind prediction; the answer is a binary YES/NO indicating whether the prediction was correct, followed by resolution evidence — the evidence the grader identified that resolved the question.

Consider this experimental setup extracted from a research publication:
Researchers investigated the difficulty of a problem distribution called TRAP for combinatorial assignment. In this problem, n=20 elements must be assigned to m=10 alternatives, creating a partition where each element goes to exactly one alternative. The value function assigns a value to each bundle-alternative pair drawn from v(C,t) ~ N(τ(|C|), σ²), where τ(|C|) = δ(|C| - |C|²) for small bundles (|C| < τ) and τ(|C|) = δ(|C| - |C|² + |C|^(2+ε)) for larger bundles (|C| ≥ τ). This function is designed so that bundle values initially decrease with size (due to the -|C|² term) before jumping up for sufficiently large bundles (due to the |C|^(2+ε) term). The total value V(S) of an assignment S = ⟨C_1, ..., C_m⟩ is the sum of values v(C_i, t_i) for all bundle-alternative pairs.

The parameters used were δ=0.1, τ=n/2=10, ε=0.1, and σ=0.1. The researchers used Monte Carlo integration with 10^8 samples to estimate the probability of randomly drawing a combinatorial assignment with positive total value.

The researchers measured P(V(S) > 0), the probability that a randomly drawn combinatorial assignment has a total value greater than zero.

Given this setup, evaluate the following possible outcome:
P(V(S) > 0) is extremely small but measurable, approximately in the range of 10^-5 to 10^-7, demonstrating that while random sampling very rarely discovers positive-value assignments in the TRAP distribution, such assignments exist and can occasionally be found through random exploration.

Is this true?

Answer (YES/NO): YES